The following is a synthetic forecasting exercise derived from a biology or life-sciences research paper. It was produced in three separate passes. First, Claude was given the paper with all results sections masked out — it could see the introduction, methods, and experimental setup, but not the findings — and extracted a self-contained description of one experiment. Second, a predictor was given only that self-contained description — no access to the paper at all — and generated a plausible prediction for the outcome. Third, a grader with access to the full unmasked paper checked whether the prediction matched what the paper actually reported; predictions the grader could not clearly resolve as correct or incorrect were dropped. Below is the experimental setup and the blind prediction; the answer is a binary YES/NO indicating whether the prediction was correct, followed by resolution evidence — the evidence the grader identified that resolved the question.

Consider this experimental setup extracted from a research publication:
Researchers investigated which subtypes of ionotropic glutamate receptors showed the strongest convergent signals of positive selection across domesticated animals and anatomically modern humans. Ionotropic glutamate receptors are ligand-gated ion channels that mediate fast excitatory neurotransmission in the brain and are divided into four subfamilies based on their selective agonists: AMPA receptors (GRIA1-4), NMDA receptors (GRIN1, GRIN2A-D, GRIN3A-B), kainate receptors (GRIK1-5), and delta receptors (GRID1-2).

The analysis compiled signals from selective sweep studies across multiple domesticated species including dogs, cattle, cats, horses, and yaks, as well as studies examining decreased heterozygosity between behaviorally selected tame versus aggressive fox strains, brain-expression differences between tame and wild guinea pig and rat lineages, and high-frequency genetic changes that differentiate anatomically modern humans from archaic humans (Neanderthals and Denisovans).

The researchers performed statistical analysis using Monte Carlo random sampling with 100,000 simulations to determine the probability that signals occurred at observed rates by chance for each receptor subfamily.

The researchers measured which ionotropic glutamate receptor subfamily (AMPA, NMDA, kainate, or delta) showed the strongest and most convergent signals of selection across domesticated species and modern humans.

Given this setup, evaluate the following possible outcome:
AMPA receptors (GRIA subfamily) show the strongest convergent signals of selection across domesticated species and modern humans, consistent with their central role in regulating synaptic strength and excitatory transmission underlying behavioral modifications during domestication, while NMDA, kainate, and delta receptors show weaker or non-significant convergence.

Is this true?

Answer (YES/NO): NO